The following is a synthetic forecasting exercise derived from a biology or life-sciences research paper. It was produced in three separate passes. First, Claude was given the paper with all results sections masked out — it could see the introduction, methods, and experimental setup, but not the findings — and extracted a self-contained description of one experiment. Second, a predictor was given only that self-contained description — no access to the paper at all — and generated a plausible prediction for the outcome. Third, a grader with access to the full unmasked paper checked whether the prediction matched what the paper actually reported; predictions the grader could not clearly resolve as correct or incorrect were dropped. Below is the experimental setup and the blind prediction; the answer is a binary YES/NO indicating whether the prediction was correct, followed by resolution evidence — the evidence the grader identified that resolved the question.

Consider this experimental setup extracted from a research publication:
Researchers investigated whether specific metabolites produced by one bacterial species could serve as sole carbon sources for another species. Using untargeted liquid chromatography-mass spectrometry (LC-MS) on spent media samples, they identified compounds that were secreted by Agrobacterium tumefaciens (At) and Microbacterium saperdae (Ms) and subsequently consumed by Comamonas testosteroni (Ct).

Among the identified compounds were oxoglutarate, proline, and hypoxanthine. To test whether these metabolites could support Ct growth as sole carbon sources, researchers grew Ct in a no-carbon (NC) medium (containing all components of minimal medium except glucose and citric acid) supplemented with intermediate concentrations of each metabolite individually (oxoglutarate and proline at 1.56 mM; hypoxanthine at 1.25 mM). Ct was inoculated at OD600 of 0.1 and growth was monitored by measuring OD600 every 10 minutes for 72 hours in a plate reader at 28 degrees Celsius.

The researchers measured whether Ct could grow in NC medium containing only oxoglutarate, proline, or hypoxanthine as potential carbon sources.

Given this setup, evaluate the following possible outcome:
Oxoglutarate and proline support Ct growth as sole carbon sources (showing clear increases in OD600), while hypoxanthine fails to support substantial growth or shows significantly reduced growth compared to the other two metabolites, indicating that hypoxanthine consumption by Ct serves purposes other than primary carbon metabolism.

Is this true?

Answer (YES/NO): NO